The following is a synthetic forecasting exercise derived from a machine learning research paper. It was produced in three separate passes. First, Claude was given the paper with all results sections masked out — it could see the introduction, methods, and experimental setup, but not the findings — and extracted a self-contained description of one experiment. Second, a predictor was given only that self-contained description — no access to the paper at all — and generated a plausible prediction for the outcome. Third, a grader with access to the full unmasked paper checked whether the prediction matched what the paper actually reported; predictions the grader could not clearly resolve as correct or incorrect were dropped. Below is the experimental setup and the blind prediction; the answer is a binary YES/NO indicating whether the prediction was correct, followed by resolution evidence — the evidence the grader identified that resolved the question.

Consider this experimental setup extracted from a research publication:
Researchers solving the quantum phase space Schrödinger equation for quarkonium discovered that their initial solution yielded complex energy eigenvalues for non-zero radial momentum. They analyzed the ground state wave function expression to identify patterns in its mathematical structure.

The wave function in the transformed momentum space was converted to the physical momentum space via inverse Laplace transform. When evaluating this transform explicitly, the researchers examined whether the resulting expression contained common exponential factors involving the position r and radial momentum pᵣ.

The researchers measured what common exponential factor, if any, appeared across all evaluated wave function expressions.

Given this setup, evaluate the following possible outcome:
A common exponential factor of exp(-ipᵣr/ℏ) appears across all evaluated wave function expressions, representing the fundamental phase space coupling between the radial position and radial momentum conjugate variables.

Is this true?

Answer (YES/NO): NO